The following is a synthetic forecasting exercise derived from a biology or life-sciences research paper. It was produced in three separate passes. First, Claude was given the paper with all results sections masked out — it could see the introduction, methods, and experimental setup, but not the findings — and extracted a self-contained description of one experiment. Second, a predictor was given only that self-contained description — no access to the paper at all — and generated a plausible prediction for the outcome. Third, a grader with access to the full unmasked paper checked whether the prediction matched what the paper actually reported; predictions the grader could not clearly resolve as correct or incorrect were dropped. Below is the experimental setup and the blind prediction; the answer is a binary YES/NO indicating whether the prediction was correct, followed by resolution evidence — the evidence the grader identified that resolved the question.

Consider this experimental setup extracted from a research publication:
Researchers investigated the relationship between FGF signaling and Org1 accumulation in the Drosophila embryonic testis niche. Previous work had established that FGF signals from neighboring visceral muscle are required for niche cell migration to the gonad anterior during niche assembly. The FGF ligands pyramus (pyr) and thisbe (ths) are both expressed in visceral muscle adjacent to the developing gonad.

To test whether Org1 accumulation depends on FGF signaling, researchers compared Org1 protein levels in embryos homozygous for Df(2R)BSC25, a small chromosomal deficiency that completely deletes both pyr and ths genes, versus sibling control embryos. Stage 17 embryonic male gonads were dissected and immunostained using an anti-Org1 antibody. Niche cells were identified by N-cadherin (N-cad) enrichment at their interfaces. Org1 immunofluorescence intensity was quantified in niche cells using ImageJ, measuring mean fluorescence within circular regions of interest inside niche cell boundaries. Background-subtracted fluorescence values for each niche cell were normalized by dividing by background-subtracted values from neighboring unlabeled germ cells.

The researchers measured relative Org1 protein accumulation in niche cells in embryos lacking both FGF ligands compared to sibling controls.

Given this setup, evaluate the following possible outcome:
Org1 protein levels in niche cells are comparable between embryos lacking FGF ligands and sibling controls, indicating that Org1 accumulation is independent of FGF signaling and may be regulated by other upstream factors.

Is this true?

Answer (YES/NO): NO